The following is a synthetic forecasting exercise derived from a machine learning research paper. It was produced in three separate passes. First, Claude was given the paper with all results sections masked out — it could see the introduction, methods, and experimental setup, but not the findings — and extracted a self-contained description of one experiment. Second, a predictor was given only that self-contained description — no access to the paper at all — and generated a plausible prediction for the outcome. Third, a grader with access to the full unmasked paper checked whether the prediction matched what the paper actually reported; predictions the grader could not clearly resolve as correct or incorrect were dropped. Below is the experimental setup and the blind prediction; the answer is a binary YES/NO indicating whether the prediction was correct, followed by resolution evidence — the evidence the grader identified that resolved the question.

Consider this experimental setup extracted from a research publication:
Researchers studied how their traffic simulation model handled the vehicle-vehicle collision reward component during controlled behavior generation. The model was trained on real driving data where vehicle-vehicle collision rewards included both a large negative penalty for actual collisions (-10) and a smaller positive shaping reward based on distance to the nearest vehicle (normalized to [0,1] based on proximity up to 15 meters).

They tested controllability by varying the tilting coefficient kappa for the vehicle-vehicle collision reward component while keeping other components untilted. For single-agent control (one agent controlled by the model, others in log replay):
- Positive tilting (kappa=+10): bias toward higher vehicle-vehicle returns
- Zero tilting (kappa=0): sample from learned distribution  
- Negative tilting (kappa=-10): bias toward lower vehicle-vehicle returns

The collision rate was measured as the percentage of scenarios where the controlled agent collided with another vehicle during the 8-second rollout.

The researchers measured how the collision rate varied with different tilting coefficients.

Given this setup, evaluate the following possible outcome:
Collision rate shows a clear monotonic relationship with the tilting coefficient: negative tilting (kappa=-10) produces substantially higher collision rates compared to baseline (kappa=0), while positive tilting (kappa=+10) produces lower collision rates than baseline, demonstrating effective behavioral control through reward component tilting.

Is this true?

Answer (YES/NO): YES